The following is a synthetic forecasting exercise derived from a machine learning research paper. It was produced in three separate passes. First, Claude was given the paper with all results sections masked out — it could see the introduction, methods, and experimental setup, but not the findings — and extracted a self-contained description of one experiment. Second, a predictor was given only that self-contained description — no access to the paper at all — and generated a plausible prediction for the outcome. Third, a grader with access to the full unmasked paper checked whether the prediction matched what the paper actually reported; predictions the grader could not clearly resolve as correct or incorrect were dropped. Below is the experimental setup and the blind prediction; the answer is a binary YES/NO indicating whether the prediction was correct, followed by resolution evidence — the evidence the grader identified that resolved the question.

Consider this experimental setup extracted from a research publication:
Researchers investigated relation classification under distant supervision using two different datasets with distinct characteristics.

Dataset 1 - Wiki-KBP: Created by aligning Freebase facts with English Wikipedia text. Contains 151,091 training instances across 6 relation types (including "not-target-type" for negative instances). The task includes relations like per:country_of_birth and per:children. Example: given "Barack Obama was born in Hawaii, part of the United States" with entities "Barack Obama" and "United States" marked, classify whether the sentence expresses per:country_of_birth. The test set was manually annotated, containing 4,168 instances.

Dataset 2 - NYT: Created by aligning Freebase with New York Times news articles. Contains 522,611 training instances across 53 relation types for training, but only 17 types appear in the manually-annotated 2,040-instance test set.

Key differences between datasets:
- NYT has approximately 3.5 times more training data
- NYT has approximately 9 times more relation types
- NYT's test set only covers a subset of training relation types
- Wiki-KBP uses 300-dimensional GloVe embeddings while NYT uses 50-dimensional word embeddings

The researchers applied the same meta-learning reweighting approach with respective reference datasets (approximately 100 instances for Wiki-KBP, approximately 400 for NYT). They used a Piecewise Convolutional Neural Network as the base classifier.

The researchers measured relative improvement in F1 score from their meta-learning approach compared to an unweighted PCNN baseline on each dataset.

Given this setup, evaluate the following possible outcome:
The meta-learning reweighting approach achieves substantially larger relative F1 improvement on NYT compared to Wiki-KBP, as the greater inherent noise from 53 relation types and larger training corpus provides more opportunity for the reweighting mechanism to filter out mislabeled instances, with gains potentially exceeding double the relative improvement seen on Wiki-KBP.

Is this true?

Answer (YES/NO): NO